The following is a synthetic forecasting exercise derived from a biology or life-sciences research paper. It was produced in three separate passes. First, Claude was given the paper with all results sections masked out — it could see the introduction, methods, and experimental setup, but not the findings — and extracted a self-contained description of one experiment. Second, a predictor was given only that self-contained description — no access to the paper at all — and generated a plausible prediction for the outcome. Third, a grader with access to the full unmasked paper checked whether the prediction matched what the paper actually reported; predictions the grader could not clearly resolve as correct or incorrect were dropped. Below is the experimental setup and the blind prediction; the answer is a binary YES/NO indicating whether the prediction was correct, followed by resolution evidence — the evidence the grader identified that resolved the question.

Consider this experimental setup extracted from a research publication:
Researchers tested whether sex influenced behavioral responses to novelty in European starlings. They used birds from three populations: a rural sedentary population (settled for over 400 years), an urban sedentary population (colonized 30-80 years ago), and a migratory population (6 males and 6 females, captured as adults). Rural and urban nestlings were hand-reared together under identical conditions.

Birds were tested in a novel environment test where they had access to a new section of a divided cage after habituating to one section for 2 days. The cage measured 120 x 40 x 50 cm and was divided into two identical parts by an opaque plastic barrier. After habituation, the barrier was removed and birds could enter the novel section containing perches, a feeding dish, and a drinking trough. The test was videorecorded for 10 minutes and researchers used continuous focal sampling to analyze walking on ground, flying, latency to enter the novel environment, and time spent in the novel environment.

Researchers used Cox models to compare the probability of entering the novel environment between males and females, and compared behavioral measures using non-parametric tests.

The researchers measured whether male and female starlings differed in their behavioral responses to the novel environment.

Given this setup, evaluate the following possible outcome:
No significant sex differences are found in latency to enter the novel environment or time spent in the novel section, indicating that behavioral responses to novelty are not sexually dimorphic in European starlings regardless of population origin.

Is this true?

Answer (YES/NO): YES